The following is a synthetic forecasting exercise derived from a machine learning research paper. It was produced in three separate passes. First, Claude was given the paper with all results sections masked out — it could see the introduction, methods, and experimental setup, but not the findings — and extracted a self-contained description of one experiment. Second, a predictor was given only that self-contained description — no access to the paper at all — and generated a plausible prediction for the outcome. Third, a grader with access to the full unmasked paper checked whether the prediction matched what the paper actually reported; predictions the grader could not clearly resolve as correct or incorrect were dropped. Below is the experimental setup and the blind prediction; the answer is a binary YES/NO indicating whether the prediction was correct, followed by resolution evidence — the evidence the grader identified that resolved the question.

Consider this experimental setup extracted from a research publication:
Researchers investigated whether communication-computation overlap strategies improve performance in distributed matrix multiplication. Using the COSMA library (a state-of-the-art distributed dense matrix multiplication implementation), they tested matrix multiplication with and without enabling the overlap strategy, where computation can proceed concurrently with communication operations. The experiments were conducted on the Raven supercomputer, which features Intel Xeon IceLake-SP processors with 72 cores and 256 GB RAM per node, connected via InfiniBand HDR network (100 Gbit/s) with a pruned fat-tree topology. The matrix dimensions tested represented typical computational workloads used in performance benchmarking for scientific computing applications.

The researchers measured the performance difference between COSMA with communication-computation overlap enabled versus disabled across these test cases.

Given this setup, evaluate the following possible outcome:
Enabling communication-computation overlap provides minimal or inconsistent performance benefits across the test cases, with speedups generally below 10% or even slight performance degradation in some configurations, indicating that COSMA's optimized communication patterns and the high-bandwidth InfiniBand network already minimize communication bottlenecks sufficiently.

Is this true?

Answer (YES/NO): YES